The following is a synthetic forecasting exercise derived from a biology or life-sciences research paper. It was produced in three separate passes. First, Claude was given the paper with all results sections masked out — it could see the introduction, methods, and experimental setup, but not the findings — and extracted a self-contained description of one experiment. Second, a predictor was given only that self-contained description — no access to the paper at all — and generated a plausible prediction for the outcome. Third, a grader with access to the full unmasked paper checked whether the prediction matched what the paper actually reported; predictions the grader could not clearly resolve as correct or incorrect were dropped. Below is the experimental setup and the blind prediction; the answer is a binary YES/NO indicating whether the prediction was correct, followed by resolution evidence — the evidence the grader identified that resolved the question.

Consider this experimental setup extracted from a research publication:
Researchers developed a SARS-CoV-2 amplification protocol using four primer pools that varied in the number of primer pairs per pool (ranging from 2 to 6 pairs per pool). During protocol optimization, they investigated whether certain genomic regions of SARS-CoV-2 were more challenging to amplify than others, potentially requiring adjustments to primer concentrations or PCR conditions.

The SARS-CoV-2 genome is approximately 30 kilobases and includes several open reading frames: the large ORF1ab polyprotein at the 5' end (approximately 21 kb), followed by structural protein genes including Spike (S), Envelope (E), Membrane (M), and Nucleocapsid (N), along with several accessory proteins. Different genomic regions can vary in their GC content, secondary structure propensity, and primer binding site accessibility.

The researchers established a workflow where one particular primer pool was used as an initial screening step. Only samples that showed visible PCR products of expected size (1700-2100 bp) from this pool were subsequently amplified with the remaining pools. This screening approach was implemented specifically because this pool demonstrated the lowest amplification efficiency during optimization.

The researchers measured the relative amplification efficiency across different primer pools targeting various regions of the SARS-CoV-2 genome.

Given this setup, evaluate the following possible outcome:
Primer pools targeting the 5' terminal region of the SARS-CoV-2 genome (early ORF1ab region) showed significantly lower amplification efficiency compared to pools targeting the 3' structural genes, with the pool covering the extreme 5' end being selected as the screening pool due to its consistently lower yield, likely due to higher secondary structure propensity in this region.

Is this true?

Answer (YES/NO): NO